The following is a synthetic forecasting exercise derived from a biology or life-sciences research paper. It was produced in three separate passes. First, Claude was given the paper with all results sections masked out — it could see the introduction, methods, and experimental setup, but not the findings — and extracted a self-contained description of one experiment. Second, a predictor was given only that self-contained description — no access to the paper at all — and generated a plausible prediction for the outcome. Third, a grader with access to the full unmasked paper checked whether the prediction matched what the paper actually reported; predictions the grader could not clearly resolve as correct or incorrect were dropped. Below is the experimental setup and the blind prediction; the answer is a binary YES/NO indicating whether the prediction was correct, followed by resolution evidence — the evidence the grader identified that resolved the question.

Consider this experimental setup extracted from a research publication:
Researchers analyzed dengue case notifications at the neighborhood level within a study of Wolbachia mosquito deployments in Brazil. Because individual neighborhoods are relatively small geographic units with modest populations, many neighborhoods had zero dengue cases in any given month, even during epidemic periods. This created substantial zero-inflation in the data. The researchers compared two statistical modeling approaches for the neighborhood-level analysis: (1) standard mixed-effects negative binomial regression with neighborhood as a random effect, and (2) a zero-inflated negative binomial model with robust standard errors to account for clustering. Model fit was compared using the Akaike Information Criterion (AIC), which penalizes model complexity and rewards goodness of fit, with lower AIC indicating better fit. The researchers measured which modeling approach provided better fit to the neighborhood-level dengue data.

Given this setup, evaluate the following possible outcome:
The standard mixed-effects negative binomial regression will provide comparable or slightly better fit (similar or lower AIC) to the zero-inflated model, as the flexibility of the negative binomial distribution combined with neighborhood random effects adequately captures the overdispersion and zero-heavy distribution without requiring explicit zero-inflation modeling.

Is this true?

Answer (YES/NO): YES